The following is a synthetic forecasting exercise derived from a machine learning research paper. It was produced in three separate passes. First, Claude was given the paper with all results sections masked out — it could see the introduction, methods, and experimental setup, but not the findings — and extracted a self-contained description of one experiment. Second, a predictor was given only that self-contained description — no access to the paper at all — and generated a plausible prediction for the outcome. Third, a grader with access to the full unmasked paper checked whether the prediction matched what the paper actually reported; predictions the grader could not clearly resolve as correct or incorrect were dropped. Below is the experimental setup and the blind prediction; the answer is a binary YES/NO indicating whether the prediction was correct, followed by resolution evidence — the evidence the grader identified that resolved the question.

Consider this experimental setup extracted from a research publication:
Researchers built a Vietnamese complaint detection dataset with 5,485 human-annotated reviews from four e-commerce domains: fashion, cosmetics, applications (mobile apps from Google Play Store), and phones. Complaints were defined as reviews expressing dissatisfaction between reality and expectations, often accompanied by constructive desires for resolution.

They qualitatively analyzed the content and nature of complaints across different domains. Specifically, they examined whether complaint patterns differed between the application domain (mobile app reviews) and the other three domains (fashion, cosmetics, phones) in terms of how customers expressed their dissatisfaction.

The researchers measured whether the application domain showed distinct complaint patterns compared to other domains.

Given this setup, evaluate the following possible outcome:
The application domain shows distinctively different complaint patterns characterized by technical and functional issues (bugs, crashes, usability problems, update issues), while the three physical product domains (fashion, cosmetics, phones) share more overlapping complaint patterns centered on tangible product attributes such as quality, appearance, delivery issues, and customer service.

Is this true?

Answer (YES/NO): NO